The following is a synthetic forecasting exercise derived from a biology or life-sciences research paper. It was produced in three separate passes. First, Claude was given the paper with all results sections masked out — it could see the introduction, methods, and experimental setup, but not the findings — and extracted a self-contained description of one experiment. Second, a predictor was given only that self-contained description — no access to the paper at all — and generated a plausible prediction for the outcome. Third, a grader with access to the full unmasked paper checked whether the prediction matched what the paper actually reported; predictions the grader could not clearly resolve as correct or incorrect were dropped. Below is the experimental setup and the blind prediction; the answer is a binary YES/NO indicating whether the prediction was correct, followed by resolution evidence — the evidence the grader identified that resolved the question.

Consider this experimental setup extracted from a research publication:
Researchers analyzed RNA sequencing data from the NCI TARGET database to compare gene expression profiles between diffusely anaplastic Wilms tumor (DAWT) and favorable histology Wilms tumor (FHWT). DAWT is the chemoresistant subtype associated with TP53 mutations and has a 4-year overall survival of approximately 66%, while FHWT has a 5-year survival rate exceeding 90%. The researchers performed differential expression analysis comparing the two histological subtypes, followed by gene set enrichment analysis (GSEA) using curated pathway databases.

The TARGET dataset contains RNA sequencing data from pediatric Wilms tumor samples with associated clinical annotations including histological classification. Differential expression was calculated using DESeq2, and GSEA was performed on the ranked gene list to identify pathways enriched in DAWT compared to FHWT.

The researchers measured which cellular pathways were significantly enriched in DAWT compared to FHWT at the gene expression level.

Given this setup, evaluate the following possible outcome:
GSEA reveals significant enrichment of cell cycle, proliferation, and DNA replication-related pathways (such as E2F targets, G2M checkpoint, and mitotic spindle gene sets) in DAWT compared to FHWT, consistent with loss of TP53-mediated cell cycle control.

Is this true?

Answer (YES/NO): NO